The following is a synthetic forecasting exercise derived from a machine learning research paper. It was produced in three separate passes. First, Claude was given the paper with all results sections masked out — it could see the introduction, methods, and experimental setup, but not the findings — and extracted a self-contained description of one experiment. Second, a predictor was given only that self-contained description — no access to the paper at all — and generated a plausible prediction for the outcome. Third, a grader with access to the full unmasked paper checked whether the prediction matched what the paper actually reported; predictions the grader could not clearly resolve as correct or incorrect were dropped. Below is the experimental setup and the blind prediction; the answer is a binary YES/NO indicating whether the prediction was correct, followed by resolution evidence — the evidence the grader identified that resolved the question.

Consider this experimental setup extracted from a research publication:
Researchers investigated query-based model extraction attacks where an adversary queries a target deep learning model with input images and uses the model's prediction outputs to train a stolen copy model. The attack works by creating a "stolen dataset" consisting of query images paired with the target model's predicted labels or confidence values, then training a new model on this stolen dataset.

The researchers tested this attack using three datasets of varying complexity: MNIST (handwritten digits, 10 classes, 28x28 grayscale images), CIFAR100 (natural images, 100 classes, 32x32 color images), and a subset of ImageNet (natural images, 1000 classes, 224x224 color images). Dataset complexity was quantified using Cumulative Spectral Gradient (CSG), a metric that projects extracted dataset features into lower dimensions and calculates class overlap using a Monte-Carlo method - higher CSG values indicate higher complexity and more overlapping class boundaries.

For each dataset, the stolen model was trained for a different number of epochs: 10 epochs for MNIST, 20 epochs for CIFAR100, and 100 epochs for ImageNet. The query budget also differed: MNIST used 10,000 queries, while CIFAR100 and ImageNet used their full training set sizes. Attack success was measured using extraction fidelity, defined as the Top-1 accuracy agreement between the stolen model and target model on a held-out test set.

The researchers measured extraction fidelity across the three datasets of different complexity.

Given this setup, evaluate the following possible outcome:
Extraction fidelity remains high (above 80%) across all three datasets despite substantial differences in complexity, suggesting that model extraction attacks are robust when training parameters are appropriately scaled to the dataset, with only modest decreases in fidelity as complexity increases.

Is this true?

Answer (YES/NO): NO